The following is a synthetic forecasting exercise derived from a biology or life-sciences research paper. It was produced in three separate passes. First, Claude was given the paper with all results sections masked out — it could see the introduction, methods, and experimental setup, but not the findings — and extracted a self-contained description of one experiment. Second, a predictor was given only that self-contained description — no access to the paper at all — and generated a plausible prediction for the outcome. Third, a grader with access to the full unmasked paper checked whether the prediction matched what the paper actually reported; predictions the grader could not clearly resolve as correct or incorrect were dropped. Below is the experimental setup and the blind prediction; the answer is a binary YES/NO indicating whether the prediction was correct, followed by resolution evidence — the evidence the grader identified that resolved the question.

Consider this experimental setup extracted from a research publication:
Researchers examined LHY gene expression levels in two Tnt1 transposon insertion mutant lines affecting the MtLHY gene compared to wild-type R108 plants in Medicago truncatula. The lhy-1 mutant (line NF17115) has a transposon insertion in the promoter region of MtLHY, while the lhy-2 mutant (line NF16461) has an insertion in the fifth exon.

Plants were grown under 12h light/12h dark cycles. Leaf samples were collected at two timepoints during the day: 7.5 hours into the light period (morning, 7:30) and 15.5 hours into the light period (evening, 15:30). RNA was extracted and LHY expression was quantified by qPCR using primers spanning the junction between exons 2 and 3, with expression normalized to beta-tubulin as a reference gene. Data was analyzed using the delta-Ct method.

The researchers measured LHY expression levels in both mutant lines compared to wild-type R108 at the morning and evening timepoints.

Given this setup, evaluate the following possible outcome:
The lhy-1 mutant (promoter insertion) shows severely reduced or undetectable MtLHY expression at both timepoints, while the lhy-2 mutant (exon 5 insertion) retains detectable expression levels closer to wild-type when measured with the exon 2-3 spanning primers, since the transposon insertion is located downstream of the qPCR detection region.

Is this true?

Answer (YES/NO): NO